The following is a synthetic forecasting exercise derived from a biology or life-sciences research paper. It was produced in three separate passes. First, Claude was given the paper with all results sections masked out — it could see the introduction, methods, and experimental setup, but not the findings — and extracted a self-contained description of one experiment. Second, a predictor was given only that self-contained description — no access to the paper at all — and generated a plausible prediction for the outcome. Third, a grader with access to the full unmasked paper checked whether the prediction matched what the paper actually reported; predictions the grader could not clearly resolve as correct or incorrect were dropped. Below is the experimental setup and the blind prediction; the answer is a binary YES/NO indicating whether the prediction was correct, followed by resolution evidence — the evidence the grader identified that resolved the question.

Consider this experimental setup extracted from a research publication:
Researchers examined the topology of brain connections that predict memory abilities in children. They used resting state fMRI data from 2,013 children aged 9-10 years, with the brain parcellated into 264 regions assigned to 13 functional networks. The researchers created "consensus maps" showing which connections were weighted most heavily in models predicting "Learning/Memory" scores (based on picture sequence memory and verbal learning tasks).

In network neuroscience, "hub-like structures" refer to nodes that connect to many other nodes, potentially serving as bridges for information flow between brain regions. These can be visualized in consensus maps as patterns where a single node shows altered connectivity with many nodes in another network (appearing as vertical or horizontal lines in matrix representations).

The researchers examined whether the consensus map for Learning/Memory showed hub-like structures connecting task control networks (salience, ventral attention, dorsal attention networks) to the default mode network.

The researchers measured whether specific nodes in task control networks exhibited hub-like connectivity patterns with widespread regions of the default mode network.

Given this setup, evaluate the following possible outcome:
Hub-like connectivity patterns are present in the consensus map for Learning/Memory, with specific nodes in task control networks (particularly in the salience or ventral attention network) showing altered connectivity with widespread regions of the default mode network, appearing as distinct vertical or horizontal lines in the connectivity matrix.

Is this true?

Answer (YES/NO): YES